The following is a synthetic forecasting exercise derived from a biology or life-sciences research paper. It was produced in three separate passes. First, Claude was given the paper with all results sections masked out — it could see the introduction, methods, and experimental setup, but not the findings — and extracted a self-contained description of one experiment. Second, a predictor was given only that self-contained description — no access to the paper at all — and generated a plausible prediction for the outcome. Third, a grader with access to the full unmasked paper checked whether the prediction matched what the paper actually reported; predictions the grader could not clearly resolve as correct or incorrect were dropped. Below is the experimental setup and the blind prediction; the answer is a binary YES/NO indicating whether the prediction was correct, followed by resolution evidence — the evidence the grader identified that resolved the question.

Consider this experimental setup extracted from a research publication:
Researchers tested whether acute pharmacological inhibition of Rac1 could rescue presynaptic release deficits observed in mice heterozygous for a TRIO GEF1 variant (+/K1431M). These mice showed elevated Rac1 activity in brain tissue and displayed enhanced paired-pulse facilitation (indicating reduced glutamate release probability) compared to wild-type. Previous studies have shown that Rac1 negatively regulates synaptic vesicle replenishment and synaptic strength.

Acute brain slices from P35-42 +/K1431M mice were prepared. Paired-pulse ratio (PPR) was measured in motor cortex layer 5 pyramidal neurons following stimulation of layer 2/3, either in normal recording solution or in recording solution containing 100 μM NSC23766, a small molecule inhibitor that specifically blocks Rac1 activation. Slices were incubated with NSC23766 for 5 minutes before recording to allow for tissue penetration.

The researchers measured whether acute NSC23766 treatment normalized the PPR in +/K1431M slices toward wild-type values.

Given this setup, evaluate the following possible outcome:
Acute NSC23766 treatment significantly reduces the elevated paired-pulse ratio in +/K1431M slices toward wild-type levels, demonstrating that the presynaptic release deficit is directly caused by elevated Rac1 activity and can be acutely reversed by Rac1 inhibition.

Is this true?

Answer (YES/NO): YES